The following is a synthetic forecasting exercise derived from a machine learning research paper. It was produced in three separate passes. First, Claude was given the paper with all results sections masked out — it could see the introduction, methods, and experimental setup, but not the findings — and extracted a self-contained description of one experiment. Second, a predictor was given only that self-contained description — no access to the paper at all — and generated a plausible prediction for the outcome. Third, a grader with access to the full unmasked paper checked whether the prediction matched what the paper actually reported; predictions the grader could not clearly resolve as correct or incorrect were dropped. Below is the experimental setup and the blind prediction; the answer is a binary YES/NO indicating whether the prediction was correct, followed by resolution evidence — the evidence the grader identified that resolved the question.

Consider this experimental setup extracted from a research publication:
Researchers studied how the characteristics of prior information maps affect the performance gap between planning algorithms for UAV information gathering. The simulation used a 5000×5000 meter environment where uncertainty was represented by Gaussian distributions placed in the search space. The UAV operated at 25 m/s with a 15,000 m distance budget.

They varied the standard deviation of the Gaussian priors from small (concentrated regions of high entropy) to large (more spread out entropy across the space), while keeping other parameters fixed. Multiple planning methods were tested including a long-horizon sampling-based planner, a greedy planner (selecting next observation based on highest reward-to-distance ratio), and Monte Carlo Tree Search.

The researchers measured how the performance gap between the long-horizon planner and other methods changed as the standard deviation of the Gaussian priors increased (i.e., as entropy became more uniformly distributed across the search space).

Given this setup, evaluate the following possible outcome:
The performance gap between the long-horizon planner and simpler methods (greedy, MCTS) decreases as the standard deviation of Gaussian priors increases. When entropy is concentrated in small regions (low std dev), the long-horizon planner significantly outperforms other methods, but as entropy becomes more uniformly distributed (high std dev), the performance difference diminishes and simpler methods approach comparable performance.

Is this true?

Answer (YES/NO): YES